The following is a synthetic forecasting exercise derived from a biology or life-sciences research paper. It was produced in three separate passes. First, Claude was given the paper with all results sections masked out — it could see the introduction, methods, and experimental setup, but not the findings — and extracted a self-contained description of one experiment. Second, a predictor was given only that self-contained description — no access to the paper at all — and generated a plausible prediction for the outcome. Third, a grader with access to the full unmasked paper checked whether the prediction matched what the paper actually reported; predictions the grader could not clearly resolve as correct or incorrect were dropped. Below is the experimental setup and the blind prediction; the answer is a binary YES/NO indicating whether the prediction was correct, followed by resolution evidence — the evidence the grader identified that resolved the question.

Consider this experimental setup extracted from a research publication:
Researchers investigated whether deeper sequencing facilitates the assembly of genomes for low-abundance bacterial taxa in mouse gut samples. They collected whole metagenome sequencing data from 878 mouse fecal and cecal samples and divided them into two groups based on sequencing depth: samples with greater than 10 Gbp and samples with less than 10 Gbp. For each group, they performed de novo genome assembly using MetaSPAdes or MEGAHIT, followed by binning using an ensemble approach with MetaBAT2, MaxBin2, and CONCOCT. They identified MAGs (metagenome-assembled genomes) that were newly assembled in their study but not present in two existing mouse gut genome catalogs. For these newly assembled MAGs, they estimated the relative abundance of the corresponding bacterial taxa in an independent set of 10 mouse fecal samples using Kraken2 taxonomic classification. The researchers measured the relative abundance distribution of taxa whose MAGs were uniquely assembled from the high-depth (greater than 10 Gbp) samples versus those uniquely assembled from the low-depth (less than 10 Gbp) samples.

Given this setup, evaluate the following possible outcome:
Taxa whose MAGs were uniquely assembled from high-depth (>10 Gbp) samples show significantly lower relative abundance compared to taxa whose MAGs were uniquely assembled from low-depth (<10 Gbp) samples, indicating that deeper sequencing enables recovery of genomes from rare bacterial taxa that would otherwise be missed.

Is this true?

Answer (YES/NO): YES